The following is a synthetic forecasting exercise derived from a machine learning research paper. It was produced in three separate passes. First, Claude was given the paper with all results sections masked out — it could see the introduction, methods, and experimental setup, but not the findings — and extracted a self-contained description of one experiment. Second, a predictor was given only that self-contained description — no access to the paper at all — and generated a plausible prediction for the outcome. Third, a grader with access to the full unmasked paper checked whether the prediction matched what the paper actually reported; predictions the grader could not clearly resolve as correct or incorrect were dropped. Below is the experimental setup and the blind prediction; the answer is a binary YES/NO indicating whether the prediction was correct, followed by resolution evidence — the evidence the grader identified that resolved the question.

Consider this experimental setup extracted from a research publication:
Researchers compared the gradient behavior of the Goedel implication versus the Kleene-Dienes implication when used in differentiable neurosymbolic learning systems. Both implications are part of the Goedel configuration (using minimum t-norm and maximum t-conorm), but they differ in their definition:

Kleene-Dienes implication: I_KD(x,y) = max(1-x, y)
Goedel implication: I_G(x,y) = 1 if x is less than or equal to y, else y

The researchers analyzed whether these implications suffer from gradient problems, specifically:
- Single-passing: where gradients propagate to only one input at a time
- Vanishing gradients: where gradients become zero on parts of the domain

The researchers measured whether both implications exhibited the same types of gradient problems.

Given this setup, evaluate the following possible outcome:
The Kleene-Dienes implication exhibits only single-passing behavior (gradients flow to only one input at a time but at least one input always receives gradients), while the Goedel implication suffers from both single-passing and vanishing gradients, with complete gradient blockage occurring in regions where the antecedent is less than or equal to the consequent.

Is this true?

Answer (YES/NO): YES